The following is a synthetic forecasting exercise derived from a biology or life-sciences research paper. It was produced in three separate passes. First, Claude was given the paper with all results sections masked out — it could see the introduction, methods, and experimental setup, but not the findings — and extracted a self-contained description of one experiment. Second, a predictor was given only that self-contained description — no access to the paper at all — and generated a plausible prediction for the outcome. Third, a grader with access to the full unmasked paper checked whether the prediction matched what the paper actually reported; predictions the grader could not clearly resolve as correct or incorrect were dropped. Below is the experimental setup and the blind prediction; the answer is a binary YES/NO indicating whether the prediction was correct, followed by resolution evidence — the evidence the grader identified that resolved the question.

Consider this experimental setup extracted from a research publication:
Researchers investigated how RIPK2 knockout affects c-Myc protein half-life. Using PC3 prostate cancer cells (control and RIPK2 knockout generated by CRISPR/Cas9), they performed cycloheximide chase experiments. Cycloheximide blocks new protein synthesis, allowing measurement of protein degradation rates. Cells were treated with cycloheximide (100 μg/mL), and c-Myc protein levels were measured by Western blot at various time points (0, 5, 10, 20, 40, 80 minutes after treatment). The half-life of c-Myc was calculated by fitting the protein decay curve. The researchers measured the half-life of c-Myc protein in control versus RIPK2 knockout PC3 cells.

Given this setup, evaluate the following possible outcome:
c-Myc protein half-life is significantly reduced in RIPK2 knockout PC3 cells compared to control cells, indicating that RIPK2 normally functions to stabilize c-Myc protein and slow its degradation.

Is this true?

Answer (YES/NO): YES